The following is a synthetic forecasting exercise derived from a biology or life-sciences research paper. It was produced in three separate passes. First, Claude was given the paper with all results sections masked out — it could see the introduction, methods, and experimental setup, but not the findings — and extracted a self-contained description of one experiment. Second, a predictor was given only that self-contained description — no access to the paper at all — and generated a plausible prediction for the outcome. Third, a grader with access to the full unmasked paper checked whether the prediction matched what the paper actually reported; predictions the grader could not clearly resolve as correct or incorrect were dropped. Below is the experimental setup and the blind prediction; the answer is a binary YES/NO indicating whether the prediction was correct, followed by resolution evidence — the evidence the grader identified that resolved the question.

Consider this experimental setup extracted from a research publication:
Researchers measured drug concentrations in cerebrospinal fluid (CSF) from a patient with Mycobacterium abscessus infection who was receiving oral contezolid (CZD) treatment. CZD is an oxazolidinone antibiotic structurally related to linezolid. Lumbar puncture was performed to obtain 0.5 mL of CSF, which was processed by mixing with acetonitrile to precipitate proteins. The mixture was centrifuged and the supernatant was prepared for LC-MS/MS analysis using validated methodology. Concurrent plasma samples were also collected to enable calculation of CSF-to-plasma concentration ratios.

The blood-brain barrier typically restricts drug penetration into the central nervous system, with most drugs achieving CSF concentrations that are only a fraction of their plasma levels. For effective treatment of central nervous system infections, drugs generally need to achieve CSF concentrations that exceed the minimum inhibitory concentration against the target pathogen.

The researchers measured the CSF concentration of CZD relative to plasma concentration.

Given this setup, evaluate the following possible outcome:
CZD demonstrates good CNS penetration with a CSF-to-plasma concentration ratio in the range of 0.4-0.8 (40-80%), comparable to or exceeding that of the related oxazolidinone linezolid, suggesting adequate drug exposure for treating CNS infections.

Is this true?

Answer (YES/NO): NO